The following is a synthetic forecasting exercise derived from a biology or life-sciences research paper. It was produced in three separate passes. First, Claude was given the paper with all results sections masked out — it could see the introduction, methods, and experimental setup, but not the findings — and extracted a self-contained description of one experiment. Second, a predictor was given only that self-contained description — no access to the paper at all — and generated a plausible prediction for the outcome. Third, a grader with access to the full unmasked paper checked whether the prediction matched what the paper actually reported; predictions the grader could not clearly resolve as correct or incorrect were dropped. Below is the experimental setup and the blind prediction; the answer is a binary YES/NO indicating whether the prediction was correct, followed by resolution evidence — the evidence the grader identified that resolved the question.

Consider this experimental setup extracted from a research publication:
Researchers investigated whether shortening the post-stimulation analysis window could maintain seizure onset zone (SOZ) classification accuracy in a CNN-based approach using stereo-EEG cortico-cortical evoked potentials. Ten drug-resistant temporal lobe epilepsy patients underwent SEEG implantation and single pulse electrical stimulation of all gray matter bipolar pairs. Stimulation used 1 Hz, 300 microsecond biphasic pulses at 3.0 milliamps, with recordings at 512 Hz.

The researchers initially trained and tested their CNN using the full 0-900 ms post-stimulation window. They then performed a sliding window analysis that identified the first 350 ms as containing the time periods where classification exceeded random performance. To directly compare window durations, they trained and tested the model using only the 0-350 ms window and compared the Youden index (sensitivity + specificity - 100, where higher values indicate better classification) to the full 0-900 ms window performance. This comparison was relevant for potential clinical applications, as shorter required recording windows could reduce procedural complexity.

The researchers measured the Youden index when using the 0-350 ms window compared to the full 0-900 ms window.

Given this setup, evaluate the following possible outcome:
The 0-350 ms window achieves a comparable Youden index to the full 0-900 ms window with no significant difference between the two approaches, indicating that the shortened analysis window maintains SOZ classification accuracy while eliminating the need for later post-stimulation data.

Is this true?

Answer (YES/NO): YES